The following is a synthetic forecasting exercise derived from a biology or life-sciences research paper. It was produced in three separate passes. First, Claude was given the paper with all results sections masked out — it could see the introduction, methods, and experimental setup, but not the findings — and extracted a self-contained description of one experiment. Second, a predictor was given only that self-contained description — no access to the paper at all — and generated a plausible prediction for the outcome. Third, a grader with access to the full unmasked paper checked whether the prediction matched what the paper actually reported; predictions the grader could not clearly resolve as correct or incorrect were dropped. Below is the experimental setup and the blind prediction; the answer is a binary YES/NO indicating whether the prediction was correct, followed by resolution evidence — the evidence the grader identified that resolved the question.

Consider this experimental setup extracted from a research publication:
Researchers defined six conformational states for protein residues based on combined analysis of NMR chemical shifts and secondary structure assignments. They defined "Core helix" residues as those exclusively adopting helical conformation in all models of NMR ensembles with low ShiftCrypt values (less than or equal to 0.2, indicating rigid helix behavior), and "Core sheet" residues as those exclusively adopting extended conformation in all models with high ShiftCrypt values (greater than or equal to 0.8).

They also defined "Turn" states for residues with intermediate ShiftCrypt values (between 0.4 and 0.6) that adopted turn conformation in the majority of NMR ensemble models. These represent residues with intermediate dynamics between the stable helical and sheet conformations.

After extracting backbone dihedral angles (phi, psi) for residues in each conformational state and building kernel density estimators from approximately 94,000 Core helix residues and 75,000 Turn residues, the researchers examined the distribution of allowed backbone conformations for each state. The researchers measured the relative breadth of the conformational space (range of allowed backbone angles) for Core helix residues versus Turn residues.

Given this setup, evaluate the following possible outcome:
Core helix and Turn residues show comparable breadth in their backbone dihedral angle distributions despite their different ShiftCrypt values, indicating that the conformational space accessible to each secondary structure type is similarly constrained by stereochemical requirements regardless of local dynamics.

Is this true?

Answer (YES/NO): NO